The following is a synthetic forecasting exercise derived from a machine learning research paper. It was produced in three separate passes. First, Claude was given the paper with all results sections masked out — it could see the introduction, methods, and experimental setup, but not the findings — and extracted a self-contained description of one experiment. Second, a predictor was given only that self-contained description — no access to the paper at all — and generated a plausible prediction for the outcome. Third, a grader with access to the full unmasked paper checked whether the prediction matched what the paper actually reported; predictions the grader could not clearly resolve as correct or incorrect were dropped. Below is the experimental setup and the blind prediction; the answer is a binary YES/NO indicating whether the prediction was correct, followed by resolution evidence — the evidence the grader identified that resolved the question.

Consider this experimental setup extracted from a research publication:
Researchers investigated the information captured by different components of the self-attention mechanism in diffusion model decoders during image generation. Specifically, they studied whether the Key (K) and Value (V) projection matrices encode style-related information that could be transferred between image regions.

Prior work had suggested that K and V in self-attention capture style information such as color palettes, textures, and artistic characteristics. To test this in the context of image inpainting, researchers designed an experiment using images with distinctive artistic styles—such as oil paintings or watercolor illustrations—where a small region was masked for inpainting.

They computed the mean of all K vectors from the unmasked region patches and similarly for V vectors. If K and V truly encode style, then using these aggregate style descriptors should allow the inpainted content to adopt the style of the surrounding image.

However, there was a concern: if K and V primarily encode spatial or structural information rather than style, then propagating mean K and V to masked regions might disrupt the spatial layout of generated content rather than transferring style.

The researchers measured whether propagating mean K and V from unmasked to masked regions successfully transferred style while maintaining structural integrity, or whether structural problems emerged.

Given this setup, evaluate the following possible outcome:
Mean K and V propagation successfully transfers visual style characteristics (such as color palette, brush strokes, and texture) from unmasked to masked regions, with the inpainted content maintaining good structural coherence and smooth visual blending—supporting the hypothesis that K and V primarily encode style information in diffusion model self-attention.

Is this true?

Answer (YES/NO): NO